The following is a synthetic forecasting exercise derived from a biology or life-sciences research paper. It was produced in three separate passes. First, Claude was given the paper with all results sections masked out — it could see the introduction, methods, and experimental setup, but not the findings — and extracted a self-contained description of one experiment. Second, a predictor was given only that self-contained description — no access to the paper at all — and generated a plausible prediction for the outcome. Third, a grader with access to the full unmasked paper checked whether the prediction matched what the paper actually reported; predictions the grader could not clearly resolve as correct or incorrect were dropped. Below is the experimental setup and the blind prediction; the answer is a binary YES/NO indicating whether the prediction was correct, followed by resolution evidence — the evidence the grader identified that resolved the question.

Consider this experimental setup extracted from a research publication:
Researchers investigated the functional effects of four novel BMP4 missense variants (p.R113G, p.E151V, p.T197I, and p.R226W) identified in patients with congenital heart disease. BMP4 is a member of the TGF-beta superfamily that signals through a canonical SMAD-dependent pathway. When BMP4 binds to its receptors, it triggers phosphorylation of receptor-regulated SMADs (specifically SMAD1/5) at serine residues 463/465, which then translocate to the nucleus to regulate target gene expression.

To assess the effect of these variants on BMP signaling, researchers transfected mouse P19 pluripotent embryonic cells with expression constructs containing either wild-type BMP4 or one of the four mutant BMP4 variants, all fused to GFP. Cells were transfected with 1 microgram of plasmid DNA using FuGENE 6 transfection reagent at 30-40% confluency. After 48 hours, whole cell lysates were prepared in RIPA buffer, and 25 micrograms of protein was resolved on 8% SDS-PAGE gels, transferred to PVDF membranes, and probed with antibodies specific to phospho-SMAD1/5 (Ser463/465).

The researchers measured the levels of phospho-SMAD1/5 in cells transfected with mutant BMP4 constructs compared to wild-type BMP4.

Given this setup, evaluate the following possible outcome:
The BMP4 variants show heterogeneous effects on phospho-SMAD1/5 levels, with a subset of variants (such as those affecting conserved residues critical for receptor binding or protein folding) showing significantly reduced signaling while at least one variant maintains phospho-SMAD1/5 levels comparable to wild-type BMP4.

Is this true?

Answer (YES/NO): NO